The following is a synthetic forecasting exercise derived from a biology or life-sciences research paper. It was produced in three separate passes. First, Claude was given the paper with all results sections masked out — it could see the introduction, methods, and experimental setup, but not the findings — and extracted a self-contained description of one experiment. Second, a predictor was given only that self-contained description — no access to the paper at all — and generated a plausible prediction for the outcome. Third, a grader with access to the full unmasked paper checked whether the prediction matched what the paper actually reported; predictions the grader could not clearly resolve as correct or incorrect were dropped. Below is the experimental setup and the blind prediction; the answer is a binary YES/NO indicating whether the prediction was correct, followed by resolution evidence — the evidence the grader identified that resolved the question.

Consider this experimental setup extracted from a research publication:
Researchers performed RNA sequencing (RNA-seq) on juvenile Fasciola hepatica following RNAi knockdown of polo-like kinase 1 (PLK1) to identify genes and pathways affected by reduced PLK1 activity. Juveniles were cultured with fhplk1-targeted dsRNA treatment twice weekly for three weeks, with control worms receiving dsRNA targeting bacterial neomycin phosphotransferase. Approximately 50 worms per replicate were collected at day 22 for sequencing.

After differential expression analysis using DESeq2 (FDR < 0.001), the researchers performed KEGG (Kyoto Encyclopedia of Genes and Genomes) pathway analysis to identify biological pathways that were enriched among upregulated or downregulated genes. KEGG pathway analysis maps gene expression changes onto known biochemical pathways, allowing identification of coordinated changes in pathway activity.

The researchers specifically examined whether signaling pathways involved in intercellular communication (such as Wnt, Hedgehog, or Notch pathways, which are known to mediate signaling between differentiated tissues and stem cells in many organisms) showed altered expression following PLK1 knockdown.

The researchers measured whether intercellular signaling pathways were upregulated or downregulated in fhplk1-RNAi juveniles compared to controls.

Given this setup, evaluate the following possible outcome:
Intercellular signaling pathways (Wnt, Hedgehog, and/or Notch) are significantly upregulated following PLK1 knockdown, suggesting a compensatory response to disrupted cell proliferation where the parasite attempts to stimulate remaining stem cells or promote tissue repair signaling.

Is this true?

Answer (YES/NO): YES